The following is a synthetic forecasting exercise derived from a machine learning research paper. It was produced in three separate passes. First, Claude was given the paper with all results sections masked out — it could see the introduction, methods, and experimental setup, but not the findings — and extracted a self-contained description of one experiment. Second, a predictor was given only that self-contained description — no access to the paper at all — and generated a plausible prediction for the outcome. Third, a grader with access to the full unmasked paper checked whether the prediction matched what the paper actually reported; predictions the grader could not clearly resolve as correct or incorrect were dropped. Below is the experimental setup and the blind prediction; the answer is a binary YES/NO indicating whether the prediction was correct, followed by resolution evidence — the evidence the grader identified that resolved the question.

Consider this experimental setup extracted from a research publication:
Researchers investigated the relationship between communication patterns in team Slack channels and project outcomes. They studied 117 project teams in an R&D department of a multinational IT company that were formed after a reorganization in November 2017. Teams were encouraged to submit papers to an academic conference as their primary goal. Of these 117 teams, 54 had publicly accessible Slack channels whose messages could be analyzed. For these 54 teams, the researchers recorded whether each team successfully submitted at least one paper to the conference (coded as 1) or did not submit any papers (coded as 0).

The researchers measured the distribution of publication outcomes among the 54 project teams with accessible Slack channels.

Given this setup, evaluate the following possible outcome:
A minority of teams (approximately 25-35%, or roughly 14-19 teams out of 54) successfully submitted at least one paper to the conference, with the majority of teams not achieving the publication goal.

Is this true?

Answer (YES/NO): NO